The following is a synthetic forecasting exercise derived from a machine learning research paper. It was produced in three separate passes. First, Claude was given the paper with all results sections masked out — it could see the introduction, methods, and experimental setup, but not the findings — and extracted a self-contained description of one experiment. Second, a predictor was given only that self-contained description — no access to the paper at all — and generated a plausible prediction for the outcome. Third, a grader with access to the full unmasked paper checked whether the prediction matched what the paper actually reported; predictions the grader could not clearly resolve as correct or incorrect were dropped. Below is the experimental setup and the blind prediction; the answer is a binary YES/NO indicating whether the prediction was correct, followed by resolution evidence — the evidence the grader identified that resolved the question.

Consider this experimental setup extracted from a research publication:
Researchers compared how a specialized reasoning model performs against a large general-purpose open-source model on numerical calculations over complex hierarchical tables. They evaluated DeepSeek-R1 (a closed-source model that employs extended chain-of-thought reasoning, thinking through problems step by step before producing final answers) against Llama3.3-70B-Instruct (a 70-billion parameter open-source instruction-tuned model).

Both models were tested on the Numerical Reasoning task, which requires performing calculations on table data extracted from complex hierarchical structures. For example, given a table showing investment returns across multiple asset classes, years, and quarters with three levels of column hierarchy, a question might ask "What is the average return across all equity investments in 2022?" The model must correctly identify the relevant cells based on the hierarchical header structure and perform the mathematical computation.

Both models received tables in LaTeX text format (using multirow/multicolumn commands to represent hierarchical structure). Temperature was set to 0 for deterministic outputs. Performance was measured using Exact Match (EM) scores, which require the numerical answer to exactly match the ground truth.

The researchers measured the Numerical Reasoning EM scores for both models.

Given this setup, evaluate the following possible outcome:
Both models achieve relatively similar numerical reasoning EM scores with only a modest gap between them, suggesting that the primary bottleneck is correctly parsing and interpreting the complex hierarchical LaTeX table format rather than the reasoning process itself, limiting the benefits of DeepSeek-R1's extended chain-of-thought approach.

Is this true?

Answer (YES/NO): NO